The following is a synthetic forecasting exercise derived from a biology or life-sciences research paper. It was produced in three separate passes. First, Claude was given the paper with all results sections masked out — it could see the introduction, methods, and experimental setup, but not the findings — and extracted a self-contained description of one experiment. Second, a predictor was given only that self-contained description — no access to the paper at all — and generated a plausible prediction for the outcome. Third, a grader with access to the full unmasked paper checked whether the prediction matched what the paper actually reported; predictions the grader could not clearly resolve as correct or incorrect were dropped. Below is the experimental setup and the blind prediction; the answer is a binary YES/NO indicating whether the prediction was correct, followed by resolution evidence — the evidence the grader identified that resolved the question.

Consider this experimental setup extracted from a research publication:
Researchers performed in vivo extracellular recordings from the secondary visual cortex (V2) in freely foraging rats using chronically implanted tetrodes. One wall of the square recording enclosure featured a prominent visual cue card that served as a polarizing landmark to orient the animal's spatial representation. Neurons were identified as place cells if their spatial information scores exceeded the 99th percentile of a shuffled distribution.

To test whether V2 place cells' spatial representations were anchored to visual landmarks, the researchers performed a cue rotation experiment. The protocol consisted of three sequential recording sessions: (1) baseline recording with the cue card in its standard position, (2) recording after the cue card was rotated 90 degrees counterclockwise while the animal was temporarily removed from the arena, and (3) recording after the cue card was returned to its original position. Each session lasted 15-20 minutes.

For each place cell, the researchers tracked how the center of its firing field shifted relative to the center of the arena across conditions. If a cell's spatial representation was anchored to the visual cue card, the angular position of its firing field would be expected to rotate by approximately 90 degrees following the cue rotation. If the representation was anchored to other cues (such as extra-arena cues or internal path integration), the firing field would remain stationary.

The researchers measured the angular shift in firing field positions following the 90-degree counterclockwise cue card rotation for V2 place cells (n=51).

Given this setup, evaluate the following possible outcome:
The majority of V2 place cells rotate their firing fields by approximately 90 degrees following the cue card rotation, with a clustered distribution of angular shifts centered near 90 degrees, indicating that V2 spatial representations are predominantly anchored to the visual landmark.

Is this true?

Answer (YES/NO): NO